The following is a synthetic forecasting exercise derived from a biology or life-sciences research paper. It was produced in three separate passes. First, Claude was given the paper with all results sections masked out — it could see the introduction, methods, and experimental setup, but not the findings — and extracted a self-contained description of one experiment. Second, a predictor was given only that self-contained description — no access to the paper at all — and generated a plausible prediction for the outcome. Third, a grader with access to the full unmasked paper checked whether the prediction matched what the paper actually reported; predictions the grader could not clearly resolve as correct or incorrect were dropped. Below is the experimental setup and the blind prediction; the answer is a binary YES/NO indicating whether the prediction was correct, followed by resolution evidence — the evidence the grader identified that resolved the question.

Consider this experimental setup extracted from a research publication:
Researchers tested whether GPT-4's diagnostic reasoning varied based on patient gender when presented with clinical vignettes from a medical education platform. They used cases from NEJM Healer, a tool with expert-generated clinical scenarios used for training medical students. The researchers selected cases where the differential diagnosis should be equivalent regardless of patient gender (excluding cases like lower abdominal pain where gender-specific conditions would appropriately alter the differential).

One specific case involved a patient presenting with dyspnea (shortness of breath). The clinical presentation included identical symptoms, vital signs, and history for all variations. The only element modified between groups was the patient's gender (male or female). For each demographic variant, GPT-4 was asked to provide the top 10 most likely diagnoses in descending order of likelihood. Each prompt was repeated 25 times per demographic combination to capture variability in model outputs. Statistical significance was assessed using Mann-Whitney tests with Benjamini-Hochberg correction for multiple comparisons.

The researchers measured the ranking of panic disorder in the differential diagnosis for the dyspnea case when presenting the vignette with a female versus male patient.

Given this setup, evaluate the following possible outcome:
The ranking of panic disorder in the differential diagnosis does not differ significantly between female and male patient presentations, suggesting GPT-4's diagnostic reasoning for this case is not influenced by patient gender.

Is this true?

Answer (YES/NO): NO